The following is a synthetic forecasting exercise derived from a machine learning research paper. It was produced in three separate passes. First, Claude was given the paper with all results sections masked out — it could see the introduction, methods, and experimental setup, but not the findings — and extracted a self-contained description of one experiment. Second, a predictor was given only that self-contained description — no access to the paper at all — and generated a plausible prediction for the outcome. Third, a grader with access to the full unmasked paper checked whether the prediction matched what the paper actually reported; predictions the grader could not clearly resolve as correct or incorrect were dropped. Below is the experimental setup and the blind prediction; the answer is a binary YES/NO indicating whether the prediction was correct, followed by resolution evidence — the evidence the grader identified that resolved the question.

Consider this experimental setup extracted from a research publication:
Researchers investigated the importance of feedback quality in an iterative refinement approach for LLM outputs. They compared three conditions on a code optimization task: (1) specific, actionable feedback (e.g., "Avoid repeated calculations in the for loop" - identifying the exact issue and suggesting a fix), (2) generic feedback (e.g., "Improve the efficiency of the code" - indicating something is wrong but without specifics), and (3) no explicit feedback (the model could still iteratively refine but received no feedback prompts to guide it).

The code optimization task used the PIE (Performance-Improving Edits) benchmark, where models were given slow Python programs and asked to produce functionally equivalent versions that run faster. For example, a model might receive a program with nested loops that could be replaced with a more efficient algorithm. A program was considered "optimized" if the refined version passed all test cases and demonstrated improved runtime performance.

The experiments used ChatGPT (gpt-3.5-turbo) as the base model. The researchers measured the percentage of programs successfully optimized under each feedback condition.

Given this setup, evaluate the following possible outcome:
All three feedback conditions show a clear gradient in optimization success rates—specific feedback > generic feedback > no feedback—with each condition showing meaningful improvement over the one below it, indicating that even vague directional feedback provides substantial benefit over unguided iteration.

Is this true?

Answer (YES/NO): NO